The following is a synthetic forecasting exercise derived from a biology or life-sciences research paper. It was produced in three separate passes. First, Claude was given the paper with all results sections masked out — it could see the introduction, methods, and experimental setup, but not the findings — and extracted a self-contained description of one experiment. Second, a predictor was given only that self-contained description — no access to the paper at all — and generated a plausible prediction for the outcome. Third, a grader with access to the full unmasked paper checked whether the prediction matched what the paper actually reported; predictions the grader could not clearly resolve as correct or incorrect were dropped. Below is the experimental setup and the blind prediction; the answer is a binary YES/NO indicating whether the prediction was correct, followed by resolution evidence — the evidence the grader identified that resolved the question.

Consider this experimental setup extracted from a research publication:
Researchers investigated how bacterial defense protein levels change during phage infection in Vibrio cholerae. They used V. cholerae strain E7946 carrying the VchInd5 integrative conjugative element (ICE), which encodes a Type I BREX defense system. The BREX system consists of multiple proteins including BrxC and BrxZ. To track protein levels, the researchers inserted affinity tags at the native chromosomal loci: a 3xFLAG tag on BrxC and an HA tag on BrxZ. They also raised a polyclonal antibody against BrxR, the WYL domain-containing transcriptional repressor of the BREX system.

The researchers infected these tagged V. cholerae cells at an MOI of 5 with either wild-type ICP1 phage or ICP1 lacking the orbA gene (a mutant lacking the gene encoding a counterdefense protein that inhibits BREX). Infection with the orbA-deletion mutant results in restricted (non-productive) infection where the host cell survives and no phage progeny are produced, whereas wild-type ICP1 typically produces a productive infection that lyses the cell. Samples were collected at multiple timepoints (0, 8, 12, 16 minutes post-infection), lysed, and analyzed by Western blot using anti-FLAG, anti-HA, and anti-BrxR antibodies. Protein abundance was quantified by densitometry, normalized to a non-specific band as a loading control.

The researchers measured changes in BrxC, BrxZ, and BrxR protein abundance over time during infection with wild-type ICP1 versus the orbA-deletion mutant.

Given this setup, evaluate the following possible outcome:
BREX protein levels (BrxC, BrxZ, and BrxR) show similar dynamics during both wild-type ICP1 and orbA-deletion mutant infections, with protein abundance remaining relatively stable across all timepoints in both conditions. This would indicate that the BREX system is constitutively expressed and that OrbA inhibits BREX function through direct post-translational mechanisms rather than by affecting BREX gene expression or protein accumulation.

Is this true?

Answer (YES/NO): NO